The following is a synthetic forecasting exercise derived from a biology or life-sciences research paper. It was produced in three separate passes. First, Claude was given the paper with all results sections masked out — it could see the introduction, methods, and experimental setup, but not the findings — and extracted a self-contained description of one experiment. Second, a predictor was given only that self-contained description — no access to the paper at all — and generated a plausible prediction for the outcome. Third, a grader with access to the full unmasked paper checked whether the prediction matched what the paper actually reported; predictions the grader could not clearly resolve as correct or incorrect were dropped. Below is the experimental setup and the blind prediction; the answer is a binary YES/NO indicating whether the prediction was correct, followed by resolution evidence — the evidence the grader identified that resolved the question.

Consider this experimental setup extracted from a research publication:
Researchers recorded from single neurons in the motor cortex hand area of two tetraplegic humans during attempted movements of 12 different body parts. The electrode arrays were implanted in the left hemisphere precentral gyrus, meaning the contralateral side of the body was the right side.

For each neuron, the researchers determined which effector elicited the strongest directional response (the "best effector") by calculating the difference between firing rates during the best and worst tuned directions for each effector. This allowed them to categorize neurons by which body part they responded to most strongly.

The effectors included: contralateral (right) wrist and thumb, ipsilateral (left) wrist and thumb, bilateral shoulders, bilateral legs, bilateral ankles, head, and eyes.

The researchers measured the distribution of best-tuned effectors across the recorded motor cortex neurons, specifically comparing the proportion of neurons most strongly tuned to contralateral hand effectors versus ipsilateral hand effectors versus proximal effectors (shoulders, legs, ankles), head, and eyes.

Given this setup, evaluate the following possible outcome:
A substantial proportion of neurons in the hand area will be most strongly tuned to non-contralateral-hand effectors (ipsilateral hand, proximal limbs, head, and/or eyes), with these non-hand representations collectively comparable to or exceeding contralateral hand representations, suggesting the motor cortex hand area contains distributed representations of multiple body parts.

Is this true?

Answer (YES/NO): NO